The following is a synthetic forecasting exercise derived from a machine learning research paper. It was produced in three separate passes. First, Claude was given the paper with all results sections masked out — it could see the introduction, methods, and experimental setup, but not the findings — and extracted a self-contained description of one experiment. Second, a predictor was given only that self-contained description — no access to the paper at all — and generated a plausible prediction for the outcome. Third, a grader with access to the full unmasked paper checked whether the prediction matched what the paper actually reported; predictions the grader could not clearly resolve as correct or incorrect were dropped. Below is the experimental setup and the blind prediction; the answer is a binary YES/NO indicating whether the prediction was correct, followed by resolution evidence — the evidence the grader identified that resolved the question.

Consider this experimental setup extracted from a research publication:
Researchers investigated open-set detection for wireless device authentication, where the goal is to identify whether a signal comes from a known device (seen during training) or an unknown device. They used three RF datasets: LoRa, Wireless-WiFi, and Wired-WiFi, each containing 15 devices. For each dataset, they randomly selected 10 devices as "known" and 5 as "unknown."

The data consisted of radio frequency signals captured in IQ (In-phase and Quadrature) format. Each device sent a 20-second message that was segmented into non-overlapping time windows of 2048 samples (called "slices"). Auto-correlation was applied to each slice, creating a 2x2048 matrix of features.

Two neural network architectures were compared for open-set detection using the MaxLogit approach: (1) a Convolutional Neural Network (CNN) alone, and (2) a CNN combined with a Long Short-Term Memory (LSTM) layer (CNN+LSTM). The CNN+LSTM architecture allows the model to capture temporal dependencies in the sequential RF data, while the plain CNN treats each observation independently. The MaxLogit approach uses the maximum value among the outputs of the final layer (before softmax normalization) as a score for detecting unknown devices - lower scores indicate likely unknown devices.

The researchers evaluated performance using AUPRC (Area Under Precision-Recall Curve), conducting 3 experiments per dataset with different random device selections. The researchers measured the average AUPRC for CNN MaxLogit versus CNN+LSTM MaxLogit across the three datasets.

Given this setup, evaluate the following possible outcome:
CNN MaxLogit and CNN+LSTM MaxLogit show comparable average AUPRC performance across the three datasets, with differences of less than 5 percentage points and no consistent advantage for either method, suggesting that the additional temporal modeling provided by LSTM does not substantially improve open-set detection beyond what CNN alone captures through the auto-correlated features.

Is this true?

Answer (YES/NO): YES